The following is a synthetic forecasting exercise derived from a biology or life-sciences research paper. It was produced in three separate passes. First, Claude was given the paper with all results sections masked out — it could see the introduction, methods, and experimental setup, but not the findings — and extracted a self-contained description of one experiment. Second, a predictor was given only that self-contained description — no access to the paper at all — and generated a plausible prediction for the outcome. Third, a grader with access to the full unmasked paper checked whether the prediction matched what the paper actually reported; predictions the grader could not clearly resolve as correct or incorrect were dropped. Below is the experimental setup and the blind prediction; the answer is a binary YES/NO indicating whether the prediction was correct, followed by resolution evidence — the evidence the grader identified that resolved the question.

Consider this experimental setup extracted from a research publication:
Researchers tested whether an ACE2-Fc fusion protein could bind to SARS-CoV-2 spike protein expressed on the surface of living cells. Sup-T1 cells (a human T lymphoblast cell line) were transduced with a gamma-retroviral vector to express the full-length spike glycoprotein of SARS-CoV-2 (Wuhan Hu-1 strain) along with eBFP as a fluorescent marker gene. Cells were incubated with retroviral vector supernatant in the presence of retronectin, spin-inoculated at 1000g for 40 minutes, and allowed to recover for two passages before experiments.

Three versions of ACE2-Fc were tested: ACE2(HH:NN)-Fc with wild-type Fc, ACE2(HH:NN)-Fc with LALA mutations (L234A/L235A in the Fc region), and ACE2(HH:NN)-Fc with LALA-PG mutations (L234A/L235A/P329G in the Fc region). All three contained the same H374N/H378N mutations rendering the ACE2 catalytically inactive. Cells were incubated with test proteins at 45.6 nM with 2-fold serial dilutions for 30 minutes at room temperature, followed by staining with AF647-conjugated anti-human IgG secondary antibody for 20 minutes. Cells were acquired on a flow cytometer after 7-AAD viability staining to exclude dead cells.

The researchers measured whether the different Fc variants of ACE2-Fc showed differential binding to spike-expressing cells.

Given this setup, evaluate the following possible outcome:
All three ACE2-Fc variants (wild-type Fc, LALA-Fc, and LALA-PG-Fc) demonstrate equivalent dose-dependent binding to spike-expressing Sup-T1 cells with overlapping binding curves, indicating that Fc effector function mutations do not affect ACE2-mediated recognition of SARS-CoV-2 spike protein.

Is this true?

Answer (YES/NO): YES